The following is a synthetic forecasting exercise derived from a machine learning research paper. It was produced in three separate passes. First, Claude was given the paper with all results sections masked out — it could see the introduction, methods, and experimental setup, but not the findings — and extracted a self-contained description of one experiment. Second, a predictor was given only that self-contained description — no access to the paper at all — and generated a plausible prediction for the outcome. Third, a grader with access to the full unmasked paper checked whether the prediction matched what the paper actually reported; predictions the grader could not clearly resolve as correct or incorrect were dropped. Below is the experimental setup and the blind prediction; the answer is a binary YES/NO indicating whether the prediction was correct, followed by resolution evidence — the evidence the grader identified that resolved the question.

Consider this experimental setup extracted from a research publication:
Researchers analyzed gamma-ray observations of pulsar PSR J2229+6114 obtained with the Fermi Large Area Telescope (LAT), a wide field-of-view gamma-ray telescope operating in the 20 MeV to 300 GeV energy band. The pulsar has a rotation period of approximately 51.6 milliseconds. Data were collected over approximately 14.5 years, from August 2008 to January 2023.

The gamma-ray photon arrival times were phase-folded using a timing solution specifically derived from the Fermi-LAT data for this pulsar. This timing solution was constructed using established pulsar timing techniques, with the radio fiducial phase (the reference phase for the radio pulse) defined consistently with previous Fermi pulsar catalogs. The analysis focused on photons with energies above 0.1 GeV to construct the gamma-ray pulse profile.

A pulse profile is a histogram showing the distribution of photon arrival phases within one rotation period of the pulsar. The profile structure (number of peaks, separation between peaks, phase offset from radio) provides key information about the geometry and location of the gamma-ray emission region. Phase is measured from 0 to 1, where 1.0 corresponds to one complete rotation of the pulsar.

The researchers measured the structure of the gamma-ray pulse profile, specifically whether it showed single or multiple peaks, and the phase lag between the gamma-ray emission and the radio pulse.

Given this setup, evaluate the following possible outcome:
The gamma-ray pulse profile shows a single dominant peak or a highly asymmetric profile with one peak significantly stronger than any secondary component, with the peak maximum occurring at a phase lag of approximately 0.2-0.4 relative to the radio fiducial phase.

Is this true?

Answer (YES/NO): NO